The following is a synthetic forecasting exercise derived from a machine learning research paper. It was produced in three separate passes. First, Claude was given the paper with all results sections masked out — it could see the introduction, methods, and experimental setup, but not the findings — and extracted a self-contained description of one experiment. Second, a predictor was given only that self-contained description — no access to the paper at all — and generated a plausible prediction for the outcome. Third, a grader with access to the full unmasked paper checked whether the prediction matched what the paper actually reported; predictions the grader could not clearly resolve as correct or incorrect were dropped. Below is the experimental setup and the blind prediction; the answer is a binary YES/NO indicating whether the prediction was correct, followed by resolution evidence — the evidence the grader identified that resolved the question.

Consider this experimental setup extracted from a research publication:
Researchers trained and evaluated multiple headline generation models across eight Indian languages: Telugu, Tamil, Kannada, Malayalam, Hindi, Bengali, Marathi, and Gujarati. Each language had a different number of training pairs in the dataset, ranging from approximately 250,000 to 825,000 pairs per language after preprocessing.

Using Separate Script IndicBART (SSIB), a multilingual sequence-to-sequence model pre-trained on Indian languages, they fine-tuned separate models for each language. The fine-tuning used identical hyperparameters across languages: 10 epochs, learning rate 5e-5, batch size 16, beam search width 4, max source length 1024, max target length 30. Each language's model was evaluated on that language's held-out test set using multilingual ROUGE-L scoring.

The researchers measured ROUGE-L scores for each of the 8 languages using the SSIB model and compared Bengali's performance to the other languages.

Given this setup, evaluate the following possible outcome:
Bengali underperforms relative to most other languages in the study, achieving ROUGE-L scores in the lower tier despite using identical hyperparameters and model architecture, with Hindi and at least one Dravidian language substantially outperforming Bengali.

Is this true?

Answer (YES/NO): YES